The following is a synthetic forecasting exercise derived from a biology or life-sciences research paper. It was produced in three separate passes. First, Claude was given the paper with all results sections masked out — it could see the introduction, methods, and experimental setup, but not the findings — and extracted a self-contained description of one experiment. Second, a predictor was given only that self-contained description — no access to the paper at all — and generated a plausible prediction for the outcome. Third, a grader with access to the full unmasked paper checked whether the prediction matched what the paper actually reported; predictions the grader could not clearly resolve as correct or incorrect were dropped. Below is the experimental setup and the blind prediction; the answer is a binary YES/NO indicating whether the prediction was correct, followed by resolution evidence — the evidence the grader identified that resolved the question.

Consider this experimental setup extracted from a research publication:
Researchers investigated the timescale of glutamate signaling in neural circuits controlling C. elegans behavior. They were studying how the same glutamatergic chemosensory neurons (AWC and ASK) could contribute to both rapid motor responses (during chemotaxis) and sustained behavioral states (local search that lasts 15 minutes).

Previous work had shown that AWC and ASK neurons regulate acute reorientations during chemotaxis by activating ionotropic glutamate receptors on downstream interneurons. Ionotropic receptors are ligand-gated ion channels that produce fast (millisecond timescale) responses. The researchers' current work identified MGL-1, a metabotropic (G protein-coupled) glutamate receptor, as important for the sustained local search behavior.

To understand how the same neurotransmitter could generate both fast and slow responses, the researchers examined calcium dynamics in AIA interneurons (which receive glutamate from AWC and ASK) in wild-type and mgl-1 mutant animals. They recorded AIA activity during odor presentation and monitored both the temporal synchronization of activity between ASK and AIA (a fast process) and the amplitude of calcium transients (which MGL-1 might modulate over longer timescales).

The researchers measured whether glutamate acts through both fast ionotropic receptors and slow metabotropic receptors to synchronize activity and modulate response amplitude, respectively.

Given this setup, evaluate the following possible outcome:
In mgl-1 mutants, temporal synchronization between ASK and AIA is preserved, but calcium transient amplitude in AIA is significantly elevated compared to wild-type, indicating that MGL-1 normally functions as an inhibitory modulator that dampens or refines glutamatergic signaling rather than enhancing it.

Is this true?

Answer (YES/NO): NO